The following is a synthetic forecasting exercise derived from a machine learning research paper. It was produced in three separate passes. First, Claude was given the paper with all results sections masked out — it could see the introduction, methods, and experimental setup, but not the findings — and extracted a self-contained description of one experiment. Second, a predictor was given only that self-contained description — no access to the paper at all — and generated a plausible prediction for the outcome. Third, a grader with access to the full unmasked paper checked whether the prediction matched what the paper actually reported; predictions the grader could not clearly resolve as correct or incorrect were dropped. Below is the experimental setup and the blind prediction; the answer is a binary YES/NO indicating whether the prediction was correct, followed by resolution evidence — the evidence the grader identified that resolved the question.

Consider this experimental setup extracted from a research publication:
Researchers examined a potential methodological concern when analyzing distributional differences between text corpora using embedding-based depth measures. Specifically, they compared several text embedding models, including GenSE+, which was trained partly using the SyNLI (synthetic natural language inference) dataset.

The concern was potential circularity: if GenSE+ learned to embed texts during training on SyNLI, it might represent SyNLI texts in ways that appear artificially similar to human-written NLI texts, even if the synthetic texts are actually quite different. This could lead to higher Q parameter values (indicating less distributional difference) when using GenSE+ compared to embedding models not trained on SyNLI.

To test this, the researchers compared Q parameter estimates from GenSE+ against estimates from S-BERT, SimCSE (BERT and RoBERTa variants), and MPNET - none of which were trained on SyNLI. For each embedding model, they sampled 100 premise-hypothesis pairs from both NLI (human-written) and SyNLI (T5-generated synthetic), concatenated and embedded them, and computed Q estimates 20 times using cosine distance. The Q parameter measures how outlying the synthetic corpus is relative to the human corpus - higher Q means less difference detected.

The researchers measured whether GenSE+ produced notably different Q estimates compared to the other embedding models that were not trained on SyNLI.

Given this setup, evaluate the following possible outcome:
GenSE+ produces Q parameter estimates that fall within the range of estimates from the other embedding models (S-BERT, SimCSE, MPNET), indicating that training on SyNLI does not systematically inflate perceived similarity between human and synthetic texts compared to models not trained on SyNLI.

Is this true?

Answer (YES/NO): YES